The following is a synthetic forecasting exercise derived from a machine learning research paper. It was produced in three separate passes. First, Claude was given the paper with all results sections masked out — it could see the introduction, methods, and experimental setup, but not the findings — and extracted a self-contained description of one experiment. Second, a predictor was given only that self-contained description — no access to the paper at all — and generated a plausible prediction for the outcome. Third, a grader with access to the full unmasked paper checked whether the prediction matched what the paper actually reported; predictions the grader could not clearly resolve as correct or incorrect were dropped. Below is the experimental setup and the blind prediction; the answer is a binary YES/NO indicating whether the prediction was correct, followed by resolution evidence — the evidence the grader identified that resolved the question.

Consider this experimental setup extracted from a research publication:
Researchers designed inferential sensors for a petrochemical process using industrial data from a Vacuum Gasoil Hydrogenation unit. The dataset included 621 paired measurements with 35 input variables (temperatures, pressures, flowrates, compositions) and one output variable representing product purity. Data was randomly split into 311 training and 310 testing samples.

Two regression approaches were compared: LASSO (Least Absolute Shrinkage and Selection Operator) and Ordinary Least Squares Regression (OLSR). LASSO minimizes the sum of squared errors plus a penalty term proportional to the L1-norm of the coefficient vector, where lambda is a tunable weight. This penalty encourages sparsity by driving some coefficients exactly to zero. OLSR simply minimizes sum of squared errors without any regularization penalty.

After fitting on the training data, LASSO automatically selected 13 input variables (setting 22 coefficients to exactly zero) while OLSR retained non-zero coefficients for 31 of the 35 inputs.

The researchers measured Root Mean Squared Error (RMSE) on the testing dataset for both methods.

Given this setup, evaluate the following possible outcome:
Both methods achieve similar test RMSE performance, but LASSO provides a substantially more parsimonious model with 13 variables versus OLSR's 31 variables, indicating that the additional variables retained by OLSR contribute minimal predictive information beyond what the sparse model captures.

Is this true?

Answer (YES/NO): NO